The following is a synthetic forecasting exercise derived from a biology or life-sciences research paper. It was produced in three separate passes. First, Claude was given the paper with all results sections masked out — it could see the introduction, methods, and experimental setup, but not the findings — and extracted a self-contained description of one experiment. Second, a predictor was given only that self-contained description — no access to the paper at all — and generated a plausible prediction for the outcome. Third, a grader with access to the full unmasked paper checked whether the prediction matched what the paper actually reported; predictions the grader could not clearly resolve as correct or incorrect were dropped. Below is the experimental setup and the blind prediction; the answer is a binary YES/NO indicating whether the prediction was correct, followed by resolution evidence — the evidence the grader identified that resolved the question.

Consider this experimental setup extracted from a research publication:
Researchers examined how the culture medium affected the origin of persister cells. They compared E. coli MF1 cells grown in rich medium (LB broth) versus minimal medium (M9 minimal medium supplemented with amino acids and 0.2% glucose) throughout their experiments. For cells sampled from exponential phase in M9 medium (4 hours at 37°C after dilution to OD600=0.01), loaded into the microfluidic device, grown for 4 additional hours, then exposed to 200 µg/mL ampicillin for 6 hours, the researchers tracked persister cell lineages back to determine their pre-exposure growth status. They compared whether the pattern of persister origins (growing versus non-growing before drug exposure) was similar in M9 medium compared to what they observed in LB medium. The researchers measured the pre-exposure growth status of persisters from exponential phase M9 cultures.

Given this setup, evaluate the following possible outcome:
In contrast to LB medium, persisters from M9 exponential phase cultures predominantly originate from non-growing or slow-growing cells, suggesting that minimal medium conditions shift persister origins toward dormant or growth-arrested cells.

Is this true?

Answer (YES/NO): NO